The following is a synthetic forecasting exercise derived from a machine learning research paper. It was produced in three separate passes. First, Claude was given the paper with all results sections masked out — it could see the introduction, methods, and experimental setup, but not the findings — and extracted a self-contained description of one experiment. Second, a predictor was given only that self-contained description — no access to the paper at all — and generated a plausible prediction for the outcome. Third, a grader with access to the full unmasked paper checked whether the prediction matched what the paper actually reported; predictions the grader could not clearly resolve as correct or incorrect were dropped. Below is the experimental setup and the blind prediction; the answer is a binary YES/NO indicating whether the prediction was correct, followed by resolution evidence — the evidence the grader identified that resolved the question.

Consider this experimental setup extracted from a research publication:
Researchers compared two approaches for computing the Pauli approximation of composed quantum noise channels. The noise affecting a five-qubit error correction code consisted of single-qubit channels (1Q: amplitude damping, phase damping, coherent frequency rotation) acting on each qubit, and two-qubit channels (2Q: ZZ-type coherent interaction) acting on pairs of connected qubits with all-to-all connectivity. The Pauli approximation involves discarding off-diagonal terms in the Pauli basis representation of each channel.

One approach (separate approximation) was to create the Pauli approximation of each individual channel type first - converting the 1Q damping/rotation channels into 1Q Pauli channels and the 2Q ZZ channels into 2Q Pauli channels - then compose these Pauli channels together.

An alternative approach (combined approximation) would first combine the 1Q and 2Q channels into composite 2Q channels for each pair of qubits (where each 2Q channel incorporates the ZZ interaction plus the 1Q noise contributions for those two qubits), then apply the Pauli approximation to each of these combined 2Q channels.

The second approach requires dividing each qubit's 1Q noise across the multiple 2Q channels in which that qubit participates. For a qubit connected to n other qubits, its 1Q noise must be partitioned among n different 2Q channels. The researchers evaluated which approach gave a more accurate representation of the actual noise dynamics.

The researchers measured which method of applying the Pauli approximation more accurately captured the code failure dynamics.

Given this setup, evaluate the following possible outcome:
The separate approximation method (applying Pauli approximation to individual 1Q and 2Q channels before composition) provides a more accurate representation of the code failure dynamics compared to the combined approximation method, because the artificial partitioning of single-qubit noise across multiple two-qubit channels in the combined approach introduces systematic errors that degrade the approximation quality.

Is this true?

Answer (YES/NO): YES